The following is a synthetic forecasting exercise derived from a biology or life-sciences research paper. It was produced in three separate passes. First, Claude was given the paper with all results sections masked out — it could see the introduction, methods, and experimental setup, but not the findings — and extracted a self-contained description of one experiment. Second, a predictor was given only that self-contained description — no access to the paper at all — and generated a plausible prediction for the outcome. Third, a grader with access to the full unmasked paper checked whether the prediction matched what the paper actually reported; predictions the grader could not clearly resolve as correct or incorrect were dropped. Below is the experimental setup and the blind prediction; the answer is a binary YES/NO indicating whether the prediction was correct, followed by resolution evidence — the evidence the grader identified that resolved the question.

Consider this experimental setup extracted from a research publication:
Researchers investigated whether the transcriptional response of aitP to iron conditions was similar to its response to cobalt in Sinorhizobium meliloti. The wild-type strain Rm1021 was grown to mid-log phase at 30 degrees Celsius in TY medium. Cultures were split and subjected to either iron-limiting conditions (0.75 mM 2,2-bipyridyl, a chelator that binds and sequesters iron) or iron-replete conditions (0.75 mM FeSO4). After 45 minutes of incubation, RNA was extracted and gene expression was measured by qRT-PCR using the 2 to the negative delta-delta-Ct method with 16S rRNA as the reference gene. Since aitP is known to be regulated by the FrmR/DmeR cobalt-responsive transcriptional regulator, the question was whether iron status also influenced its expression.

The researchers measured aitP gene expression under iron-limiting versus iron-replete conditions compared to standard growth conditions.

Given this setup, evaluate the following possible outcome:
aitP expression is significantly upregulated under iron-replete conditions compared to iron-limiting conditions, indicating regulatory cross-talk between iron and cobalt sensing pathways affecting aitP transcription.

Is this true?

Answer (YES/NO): NO